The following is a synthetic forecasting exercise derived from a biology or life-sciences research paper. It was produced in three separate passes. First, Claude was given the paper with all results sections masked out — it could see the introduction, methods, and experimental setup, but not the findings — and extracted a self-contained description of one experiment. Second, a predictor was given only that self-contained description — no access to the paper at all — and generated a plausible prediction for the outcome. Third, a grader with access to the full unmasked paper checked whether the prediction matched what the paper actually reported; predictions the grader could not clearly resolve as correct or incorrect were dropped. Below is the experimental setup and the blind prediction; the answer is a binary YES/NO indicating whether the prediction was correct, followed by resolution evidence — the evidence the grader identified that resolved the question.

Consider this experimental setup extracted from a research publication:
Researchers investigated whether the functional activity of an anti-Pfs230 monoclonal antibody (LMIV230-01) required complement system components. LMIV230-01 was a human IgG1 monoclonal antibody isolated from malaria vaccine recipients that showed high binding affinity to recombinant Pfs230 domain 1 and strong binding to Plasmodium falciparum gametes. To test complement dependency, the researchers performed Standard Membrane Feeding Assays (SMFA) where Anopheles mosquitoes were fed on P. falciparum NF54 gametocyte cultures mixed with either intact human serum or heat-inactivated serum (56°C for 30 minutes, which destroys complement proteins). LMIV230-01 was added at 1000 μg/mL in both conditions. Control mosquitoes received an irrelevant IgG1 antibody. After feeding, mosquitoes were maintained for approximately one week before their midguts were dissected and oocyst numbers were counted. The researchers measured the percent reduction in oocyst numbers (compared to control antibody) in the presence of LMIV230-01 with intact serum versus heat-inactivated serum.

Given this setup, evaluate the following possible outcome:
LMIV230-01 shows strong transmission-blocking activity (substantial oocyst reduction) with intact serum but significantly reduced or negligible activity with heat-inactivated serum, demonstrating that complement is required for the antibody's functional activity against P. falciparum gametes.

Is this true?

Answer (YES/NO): YES